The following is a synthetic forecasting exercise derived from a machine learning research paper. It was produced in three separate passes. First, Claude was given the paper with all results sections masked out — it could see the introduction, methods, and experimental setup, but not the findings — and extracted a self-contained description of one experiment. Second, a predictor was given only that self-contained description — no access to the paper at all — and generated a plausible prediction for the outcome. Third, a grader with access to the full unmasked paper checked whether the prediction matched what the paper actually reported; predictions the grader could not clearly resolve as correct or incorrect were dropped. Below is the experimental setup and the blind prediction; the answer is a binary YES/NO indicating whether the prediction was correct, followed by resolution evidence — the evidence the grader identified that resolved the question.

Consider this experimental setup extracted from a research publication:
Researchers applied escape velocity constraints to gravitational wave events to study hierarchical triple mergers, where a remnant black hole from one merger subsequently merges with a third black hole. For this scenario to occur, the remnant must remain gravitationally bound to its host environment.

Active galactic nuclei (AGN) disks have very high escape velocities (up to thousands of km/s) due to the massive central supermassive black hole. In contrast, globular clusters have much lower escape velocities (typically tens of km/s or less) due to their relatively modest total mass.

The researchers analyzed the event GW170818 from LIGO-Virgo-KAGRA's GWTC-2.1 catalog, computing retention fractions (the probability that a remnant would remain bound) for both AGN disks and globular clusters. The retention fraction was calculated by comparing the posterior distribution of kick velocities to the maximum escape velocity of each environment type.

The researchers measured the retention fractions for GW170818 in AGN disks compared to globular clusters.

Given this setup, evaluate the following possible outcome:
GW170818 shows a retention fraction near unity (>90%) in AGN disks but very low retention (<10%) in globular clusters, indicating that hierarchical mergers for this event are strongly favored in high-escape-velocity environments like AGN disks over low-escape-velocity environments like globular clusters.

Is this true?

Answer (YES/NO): YES